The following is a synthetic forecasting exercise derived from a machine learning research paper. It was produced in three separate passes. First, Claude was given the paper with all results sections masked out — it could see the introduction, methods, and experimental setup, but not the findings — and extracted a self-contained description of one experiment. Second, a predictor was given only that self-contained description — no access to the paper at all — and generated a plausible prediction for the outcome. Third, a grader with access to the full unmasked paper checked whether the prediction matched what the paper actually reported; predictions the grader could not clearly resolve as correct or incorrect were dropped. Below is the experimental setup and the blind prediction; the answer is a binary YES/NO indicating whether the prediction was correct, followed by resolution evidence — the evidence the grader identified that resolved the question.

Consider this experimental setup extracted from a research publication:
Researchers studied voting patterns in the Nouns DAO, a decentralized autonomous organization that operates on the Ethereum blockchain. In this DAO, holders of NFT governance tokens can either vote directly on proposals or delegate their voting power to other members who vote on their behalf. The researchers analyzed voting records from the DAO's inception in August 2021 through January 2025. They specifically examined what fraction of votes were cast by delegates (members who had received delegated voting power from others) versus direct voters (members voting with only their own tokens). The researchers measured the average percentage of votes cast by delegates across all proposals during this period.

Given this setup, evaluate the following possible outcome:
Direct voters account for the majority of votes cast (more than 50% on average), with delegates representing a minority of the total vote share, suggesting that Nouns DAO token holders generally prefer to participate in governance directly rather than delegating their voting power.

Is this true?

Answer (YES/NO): NO